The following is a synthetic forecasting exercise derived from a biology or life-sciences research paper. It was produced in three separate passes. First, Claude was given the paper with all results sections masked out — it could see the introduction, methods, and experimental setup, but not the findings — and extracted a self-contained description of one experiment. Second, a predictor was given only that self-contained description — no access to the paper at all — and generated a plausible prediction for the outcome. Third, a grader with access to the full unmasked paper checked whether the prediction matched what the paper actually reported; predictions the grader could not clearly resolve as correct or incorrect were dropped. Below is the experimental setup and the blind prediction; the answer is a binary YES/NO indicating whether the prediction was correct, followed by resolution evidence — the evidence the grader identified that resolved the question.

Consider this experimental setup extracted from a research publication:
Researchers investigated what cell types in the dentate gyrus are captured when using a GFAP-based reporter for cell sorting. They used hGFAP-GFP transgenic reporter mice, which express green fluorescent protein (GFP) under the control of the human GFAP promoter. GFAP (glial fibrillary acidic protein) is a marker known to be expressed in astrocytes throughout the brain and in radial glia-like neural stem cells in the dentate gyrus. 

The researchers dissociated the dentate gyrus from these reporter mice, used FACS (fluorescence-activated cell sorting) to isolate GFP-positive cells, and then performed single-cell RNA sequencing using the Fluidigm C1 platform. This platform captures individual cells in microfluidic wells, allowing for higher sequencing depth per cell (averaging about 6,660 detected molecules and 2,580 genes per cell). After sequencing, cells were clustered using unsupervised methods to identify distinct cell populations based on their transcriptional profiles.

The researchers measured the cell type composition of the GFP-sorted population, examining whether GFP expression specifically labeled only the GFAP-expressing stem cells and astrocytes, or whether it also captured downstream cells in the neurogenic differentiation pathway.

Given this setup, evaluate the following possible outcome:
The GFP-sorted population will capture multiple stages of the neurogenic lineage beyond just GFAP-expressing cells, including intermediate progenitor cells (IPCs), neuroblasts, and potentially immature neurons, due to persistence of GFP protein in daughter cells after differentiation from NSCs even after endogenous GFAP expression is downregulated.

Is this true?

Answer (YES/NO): NO